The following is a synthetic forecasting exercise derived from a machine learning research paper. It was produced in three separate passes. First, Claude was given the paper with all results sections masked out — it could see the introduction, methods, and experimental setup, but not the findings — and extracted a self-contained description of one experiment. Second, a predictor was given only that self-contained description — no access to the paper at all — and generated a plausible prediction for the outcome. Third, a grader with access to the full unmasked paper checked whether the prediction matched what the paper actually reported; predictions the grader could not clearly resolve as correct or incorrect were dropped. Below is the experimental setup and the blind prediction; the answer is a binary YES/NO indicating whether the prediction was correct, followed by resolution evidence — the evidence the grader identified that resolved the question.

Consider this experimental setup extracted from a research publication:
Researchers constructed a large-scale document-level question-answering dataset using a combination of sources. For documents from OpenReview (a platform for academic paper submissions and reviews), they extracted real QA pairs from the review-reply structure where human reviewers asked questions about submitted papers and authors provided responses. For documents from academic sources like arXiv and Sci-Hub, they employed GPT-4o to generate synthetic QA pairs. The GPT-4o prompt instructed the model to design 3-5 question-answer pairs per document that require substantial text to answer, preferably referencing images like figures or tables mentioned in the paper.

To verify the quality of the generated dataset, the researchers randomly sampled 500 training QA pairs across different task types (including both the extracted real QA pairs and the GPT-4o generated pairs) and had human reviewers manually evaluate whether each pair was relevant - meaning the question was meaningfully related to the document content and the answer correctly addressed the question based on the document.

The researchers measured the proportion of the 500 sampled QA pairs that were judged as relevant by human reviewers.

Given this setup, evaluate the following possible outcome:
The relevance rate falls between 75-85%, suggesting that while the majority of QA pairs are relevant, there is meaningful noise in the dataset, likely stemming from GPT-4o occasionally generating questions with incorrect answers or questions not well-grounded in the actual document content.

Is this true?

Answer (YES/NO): NO